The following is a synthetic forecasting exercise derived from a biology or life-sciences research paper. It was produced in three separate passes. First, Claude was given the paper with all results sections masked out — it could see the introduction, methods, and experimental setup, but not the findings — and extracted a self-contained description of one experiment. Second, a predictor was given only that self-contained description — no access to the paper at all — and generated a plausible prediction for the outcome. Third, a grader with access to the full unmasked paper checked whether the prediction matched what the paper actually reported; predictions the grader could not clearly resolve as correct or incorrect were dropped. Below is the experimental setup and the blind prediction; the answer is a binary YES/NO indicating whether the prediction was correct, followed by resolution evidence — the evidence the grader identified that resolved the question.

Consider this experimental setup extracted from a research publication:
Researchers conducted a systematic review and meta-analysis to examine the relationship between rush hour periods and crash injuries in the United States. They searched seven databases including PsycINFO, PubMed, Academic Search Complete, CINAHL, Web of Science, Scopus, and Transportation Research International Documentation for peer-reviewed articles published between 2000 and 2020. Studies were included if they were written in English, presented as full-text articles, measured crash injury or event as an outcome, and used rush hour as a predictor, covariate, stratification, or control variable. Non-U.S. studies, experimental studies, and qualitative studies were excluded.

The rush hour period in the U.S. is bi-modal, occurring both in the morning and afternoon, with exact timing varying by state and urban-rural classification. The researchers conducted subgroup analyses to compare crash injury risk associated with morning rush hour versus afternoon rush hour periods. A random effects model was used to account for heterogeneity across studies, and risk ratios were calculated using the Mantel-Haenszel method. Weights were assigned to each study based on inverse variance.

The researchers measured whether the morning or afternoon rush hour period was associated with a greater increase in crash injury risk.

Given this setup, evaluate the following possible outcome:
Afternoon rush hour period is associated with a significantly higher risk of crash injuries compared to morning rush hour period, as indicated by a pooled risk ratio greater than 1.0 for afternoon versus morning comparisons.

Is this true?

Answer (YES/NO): NO